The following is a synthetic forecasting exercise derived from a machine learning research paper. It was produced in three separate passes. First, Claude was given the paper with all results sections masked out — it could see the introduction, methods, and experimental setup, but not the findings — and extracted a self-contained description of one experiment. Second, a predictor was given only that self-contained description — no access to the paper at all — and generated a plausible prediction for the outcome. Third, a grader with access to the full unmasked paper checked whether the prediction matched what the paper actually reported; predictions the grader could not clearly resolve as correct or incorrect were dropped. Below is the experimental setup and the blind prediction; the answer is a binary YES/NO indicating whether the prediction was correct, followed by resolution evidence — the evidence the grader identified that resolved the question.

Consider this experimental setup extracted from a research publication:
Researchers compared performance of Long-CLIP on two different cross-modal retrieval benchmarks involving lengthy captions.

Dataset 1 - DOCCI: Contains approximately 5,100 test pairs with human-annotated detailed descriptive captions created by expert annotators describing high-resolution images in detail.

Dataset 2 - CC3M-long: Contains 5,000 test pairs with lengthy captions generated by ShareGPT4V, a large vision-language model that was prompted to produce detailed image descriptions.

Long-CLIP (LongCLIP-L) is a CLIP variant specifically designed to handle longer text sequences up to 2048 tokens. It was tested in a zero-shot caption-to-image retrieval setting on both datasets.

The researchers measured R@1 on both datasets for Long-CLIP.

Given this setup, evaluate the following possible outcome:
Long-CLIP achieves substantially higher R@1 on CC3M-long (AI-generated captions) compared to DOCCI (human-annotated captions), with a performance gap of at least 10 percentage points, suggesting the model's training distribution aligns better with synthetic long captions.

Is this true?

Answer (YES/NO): NO